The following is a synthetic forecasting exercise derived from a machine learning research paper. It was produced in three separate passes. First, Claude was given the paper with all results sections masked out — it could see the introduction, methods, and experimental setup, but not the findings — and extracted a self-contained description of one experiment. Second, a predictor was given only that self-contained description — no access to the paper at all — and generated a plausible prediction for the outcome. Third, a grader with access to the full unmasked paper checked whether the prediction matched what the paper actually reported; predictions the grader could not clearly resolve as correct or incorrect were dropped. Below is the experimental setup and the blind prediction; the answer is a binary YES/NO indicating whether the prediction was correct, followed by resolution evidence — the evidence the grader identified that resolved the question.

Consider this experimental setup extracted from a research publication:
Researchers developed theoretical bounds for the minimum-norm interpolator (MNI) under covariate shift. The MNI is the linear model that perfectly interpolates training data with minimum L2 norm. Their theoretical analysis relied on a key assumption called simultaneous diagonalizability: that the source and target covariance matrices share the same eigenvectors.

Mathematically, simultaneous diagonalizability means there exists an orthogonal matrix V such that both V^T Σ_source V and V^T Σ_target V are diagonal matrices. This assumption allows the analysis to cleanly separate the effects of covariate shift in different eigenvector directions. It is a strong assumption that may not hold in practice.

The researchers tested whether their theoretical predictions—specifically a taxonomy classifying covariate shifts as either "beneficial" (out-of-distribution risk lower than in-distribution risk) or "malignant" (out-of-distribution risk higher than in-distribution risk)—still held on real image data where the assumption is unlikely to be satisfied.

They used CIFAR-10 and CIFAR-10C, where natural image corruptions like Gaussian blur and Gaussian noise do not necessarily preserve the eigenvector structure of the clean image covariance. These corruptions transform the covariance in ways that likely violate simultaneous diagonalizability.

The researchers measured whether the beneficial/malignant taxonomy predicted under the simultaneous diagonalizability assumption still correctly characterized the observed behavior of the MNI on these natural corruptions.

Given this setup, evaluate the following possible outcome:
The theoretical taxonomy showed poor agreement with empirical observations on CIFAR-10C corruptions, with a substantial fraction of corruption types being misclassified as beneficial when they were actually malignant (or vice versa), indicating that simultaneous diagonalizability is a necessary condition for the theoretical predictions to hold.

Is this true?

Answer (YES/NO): NO